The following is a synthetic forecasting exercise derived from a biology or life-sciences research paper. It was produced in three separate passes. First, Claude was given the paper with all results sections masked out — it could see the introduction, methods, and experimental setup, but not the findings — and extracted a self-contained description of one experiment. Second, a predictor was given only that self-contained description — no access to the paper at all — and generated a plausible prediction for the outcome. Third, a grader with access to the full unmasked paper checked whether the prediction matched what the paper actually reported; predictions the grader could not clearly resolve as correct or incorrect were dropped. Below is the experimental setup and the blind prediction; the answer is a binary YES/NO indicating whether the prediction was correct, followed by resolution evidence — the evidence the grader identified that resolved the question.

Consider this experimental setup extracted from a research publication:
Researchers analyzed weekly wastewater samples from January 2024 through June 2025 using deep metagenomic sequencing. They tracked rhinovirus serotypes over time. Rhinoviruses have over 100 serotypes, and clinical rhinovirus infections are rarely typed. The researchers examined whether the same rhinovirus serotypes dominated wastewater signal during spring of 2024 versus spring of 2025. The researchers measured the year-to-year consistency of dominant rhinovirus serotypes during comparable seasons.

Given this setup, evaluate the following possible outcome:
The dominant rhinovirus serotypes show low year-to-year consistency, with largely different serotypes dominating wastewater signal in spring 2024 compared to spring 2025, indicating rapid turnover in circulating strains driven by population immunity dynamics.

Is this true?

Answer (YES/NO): YES